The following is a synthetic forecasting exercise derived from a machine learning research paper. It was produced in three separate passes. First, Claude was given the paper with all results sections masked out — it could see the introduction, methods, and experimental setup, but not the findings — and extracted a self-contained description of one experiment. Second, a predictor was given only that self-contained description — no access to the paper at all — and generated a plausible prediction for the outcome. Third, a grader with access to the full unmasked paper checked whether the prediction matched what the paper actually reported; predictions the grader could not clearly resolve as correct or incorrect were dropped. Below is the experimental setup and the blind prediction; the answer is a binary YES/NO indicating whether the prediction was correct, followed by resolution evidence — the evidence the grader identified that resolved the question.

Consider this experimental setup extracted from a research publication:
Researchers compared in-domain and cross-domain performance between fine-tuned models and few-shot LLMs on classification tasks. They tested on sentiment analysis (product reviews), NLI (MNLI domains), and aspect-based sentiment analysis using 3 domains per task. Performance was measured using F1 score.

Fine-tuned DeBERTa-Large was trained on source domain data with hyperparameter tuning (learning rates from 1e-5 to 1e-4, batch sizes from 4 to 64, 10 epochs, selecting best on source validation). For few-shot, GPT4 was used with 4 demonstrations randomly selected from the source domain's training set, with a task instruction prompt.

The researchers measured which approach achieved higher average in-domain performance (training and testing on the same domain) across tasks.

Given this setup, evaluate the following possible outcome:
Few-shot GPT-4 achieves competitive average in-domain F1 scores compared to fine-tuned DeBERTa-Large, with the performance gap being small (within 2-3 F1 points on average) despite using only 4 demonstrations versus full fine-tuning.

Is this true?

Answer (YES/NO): NO